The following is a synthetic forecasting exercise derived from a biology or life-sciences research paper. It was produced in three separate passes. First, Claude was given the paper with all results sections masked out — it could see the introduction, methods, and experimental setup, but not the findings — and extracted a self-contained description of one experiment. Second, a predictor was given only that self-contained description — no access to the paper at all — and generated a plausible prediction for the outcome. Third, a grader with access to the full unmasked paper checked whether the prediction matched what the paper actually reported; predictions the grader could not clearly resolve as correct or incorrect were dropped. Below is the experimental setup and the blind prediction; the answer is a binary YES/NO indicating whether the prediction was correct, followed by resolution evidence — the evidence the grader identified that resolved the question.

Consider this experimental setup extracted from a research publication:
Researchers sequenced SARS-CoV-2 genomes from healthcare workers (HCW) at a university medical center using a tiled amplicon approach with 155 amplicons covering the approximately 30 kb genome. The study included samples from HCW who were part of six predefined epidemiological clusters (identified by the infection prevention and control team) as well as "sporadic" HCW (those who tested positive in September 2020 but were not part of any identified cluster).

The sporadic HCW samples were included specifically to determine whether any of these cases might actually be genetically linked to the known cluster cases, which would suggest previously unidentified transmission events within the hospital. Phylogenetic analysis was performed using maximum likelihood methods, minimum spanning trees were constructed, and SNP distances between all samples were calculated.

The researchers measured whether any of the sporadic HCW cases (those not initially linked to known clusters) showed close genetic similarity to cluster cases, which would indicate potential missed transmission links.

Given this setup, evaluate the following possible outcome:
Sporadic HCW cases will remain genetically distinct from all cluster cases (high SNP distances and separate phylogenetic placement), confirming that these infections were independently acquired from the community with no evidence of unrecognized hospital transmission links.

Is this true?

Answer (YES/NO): NO